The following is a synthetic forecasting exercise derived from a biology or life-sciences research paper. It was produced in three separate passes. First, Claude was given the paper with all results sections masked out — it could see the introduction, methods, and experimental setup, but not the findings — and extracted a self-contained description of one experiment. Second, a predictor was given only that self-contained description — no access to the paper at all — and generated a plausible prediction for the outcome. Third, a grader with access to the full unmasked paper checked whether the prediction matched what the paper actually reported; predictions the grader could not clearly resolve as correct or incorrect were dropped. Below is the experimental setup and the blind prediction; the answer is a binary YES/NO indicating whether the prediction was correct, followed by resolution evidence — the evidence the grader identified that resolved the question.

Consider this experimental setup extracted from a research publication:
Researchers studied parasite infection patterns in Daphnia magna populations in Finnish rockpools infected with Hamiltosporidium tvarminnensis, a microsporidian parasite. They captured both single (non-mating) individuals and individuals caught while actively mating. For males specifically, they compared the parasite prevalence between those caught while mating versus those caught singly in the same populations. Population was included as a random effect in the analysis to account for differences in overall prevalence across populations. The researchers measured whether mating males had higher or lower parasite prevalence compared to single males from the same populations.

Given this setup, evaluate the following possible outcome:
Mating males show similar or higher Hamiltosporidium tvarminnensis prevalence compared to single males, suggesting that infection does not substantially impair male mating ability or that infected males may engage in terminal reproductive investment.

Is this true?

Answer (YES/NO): YES